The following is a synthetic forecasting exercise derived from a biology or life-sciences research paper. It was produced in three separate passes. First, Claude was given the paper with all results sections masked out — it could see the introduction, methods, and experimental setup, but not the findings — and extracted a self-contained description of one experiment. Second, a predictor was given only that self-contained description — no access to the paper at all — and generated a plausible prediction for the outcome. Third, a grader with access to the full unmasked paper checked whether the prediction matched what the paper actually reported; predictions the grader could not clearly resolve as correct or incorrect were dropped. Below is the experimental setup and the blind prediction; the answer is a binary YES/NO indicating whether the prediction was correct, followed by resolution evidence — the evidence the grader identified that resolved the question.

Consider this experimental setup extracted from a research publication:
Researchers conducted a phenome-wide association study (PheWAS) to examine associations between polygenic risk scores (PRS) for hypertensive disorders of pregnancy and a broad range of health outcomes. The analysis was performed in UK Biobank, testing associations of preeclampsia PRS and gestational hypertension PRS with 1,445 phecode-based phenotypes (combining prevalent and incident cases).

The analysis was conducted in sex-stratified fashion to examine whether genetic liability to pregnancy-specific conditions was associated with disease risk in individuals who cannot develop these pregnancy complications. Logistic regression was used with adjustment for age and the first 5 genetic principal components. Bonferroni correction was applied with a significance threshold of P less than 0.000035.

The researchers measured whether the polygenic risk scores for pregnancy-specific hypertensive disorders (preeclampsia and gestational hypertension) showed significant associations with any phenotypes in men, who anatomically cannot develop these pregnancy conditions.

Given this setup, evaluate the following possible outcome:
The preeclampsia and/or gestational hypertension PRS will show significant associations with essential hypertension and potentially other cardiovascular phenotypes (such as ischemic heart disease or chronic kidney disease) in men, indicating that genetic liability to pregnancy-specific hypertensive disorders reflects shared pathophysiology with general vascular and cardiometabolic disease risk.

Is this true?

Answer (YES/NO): YES